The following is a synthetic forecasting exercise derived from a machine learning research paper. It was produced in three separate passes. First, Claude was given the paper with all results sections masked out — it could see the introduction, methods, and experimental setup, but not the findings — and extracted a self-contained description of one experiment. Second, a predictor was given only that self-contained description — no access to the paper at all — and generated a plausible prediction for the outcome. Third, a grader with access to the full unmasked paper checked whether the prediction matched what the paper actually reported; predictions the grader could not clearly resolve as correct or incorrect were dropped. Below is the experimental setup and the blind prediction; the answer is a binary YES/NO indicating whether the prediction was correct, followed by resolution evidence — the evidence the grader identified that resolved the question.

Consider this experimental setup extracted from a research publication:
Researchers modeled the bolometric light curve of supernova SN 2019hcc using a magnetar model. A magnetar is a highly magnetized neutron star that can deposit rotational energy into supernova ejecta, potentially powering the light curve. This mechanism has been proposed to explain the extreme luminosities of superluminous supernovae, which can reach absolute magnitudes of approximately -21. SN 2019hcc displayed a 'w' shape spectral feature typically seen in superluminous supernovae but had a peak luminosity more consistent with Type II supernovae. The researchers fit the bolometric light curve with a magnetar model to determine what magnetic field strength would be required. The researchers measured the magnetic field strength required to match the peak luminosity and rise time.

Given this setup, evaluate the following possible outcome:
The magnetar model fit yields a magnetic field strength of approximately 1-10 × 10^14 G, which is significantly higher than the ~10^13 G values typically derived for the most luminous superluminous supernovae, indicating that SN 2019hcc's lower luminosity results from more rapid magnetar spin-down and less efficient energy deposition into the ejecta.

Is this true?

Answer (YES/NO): NO